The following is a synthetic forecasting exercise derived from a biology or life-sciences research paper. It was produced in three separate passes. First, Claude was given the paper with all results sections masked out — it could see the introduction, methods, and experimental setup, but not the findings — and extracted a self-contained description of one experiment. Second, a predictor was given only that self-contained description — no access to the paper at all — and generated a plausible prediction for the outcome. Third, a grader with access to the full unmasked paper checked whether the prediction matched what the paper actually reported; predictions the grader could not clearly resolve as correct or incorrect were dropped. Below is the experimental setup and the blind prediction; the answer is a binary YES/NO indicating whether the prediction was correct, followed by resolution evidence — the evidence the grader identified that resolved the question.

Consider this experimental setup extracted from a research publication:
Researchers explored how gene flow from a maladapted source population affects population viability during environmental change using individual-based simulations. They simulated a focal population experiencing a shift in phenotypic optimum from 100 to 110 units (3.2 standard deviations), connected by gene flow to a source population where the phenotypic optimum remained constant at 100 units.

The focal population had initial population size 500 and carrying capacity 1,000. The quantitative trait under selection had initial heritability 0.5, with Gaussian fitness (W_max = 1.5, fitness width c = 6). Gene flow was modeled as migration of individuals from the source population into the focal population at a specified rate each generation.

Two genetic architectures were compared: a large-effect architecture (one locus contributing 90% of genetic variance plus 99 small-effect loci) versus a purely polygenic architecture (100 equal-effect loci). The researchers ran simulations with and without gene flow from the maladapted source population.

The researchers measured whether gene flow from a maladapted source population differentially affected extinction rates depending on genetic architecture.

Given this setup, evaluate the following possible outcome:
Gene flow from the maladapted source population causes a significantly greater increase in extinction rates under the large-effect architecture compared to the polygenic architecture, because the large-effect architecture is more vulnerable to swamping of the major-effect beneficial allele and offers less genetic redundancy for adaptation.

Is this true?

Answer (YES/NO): NO